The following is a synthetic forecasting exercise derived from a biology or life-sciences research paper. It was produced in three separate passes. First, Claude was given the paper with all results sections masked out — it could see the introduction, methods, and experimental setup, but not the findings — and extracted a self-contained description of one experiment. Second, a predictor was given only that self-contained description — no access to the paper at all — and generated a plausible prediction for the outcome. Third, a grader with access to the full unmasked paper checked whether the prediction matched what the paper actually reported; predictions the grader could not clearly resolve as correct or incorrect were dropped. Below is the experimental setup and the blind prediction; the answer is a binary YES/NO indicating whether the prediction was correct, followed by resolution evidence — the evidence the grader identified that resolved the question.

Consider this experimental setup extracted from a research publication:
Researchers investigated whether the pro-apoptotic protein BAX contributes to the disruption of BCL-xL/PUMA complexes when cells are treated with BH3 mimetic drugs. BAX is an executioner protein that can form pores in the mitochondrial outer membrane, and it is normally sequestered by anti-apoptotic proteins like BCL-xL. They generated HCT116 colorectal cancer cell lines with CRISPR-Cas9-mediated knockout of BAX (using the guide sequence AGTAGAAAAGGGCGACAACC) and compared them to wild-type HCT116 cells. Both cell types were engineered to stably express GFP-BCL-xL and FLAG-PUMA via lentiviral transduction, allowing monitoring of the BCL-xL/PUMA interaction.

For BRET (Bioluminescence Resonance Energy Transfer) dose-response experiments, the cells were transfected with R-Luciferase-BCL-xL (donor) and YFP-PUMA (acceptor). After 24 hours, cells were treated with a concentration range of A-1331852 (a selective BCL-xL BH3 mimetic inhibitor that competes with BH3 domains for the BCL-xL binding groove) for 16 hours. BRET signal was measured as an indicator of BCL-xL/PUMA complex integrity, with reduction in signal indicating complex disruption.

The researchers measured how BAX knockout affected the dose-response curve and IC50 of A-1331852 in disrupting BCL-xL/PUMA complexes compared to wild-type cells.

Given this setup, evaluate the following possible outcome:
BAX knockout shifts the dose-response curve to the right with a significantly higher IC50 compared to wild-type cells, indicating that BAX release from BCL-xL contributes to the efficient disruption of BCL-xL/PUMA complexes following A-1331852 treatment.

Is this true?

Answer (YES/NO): NO